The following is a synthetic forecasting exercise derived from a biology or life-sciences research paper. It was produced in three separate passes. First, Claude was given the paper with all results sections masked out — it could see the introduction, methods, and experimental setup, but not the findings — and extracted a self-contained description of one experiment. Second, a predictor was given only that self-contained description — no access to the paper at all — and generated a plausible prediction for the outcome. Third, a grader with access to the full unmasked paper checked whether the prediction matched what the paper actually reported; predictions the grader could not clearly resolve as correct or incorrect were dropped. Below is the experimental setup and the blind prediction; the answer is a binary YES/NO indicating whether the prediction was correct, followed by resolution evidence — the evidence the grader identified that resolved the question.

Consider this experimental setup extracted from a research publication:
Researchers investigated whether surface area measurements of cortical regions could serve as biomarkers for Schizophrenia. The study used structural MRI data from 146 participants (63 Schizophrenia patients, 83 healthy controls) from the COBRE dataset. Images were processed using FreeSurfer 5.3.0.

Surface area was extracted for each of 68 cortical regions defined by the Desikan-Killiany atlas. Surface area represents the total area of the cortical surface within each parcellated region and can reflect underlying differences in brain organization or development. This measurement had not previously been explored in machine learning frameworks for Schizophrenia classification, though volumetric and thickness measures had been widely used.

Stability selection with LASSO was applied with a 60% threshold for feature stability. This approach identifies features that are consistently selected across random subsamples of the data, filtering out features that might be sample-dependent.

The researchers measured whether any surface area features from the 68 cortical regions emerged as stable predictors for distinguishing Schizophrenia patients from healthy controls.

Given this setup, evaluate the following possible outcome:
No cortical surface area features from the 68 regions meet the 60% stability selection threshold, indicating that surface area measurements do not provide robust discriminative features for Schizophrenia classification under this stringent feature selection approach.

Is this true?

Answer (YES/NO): YES